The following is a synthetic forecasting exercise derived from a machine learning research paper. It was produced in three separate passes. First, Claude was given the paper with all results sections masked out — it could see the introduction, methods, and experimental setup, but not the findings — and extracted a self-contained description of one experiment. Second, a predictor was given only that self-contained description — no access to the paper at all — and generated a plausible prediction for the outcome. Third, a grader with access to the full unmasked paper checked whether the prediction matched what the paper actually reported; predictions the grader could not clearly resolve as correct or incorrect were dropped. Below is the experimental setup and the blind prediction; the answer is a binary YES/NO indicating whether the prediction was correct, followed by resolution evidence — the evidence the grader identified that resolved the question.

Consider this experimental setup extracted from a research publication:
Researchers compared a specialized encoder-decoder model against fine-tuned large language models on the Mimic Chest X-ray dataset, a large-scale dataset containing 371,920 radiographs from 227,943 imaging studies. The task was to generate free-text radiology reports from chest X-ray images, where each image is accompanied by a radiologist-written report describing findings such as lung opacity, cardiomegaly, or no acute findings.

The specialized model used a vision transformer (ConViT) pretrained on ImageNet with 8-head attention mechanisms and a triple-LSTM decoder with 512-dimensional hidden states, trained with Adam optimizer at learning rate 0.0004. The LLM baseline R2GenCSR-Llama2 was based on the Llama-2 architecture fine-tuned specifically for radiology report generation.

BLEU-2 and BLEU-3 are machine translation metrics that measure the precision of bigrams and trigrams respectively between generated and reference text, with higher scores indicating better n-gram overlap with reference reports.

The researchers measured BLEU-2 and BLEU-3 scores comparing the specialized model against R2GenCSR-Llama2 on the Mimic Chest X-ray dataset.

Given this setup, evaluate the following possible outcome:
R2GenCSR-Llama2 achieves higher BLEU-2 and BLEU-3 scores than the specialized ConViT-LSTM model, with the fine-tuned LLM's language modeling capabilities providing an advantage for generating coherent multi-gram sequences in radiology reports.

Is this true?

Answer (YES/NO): YES